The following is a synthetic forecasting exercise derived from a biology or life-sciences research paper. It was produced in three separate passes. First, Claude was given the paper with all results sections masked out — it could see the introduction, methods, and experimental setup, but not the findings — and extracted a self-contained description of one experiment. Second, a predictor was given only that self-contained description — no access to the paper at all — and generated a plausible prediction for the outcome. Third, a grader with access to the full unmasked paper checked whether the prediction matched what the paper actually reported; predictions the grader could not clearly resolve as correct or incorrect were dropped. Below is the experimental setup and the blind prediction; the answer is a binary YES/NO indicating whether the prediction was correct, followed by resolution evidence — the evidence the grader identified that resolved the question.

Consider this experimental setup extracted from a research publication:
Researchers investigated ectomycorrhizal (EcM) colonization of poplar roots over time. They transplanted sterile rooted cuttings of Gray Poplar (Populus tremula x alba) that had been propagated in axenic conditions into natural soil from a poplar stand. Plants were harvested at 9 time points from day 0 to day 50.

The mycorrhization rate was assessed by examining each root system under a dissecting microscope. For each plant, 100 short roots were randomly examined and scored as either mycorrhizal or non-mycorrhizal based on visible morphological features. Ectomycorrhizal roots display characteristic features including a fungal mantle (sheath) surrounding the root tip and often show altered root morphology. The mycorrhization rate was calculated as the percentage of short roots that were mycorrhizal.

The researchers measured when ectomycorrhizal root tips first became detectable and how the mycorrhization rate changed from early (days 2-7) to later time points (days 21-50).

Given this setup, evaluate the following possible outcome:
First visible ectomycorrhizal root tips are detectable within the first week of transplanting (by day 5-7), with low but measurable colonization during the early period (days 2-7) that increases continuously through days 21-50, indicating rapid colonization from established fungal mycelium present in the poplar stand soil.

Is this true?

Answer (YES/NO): NO